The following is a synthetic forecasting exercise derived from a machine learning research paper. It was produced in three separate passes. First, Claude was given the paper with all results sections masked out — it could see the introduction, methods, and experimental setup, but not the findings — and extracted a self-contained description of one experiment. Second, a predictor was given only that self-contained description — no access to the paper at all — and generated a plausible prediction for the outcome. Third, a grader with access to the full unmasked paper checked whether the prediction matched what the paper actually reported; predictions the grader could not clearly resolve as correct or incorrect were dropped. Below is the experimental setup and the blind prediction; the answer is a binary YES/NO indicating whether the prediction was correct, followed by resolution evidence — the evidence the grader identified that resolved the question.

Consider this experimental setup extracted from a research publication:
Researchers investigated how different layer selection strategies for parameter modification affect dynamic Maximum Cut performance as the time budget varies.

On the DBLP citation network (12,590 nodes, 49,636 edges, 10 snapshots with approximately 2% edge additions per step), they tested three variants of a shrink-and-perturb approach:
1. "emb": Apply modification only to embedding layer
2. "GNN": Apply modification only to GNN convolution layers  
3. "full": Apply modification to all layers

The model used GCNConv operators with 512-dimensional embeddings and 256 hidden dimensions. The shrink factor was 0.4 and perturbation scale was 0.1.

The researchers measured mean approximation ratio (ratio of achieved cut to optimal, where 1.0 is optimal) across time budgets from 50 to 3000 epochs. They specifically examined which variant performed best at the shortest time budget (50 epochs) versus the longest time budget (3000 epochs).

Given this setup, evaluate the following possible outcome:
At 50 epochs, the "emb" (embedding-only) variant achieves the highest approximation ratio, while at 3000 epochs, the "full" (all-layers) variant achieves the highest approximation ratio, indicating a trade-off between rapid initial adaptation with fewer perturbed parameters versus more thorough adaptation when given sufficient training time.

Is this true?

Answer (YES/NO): NO